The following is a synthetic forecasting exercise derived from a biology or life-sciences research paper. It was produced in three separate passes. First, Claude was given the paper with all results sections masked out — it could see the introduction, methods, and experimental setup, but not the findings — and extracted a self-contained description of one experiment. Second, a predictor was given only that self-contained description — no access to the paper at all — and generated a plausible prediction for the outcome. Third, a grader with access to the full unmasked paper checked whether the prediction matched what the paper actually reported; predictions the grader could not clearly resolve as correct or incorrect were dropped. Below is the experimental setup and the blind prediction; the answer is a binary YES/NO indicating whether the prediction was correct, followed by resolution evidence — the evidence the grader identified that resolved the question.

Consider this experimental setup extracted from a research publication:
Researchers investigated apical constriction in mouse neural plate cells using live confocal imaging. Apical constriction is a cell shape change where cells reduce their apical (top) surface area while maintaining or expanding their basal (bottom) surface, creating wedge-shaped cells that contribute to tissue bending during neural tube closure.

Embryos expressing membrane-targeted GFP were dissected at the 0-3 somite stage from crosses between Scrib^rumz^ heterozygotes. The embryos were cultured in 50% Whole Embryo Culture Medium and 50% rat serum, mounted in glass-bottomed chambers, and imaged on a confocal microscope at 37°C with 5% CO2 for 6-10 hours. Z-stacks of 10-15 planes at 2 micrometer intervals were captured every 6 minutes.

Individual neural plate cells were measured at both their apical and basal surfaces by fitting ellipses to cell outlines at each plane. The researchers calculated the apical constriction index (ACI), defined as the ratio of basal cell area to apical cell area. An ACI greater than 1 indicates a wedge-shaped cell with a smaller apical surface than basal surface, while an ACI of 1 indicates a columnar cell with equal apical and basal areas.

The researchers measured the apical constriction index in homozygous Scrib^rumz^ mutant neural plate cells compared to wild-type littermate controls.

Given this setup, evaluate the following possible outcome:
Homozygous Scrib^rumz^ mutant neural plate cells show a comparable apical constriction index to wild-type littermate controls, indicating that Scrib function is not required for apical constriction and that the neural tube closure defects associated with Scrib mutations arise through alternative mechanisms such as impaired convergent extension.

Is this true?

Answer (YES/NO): NO